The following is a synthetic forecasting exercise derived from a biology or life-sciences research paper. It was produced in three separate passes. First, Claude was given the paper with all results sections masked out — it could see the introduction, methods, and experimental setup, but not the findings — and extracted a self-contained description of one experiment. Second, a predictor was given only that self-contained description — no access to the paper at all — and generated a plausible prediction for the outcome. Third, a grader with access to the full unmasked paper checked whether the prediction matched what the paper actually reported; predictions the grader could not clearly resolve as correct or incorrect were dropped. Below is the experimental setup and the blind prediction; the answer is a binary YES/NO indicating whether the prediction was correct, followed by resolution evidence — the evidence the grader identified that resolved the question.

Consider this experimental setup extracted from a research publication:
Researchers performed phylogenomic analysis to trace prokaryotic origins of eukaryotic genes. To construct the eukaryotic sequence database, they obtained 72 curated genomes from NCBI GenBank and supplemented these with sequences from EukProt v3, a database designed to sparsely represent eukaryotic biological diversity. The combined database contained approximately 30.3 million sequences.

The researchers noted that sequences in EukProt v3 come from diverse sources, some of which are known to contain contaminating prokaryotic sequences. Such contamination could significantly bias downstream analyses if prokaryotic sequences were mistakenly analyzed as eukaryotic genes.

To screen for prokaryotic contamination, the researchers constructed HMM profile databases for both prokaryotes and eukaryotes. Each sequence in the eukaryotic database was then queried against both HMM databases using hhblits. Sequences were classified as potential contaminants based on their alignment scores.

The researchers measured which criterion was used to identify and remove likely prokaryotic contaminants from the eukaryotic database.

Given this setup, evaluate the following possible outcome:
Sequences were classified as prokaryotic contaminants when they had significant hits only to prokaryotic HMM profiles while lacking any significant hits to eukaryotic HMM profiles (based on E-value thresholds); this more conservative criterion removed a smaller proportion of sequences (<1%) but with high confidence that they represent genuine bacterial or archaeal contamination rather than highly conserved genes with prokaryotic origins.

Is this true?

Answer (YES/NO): NO